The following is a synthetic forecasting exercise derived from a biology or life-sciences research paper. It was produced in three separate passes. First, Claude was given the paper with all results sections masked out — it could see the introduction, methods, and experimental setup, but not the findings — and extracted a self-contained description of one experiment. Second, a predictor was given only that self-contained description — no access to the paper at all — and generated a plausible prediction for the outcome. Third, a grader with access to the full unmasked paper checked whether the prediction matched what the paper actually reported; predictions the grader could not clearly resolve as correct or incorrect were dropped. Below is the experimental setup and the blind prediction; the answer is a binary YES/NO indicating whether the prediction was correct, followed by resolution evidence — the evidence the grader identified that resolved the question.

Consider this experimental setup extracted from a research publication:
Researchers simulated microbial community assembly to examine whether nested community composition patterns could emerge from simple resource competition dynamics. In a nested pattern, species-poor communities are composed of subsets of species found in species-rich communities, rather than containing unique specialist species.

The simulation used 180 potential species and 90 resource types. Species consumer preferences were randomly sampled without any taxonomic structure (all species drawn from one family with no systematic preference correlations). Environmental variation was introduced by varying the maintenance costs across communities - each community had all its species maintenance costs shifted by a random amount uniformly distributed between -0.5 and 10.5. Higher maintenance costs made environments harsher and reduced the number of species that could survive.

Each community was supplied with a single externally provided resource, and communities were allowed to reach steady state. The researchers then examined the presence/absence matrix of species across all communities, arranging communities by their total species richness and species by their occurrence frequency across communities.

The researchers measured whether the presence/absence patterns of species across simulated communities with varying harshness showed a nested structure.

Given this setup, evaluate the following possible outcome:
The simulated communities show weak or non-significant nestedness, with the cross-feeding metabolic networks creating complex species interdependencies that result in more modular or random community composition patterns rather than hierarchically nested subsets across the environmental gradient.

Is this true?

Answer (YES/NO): NO